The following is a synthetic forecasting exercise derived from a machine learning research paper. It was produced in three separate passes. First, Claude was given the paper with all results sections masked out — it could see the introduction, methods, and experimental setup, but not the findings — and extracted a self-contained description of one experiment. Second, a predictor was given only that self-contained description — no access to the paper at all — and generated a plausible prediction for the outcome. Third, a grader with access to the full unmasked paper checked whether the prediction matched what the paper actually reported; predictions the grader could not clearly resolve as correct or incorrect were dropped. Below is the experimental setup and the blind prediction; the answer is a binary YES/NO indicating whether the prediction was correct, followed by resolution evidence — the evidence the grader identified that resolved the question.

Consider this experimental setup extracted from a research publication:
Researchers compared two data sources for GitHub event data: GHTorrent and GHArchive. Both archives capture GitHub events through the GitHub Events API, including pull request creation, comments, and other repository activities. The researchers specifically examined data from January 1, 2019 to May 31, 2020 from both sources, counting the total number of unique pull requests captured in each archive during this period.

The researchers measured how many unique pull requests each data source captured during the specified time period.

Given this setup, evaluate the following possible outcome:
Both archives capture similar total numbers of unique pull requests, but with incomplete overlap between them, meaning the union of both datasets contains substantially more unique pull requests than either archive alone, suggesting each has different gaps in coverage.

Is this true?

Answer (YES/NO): NO